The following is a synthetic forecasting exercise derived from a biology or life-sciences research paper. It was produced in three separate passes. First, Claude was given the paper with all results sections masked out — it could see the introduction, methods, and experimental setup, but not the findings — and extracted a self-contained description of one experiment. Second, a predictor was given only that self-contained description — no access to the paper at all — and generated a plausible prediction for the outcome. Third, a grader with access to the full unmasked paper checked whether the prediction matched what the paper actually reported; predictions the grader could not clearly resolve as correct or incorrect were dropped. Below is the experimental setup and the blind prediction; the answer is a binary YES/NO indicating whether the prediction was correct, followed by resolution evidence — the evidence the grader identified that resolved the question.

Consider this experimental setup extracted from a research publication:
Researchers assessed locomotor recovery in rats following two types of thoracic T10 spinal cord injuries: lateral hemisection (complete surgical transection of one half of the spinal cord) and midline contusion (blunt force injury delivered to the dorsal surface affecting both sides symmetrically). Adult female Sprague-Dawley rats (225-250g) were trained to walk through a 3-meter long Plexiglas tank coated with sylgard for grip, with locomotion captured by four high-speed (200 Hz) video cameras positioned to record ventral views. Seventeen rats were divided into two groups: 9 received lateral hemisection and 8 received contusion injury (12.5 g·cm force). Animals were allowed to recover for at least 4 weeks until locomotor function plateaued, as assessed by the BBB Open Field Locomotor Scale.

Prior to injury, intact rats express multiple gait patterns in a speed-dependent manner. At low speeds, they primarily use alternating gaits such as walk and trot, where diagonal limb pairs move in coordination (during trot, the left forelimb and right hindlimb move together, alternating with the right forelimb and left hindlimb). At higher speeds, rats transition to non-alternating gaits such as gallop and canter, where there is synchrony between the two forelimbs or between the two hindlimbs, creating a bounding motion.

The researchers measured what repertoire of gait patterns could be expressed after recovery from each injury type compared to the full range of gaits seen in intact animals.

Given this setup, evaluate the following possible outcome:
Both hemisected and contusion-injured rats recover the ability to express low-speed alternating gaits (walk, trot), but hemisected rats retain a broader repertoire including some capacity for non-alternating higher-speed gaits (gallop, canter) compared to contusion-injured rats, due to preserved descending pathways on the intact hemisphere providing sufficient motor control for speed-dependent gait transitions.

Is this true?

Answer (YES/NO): YES